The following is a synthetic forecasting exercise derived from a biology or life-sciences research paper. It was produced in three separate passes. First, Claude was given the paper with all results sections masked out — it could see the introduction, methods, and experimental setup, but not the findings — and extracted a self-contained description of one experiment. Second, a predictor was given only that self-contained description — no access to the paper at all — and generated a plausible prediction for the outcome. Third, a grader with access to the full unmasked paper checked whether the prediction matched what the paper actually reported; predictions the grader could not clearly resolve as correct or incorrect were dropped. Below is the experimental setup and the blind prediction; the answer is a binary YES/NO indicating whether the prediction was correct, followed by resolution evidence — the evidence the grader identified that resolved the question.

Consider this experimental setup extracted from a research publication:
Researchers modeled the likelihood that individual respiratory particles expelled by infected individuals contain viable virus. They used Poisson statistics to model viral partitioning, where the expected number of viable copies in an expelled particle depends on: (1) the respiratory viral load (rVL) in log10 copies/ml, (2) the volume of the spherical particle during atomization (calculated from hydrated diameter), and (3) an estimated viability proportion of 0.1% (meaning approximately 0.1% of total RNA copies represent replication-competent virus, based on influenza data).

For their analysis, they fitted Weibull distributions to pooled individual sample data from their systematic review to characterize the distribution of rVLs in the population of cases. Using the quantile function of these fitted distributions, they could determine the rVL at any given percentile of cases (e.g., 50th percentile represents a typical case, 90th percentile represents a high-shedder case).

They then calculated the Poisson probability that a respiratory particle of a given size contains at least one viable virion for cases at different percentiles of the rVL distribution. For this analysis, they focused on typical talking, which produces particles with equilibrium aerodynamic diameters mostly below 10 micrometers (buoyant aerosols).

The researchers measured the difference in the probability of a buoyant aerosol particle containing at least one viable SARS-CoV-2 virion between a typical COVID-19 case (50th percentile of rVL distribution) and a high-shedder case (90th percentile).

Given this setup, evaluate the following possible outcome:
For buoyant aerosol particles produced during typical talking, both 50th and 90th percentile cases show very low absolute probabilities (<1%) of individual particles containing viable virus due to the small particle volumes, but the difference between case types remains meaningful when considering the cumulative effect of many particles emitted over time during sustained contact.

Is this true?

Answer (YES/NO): NO